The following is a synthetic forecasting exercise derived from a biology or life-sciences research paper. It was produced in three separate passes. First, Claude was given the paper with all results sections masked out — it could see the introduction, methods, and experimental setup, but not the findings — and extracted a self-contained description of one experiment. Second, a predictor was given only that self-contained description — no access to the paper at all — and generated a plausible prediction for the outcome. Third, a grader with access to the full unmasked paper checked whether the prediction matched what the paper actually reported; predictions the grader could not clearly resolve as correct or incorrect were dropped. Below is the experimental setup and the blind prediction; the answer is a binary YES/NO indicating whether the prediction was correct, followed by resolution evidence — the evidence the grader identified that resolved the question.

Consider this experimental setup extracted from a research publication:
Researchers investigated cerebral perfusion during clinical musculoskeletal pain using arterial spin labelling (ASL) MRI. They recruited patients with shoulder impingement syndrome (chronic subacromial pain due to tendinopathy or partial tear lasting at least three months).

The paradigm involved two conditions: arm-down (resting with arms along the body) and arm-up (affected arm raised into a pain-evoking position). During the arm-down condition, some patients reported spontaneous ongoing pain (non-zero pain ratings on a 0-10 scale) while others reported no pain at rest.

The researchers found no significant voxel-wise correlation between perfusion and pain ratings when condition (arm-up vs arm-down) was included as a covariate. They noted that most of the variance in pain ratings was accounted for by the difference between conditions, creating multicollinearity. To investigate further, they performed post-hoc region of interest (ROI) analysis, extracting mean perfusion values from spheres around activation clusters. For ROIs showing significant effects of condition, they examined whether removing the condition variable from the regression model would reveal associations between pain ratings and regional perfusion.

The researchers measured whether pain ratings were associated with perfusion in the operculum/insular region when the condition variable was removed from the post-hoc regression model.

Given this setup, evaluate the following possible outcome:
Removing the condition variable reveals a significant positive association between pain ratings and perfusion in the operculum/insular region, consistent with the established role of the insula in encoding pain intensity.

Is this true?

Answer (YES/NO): YES